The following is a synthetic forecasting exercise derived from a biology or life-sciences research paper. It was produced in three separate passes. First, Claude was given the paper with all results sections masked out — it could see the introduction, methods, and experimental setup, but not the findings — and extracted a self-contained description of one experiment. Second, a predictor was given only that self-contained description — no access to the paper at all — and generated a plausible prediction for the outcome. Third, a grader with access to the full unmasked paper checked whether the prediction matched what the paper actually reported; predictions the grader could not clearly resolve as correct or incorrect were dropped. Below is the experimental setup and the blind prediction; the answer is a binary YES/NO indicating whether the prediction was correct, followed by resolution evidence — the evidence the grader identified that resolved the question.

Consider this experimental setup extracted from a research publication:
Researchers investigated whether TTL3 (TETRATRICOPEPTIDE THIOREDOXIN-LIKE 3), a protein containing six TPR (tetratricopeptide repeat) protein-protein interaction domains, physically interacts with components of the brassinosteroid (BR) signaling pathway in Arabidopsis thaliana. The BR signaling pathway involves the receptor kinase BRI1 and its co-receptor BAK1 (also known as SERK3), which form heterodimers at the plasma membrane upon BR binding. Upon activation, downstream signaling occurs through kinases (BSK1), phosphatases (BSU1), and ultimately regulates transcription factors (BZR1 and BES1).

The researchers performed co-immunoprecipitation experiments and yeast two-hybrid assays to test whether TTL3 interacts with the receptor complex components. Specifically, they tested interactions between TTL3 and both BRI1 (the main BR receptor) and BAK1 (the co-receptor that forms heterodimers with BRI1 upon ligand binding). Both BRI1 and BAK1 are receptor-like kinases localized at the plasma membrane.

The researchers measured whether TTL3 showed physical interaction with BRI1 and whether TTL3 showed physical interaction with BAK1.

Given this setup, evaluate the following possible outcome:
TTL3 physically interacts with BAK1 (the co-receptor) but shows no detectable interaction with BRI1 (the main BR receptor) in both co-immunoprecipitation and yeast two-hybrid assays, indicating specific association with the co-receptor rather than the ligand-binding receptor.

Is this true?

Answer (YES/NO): NO